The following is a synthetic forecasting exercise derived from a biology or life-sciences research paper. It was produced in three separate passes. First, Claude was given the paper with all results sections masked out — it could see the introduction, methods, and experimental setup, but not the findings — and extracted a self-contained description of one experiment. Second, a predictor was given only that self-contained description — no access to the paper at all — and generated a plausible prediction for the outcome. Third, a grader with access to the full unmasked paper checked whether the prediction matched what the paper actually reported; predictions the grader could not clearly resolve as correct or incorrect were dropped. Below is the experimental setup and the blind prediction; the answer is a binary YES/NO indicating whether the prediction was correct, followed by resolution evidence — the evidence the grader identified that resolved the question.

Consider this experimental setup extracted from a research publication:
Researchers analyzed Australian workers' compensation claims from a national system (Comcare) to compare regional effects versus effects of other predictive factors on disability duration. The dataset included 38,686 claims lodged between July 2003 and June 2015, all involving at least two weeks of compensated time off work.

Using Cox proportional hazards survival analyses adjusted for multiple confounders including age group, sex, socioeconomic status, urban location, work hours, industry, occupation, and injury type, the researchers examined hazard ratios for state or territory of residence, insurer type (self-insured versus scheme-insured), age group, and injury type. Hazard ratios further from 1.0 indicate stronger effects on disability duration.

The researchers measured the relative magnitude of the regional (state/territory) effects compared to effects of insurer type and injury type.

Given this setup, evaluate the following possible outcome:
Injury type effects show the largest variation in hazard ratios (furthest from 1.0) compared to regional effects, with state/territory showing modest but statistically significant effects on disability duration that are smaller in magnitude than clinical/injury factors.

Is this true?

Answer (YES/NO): YES